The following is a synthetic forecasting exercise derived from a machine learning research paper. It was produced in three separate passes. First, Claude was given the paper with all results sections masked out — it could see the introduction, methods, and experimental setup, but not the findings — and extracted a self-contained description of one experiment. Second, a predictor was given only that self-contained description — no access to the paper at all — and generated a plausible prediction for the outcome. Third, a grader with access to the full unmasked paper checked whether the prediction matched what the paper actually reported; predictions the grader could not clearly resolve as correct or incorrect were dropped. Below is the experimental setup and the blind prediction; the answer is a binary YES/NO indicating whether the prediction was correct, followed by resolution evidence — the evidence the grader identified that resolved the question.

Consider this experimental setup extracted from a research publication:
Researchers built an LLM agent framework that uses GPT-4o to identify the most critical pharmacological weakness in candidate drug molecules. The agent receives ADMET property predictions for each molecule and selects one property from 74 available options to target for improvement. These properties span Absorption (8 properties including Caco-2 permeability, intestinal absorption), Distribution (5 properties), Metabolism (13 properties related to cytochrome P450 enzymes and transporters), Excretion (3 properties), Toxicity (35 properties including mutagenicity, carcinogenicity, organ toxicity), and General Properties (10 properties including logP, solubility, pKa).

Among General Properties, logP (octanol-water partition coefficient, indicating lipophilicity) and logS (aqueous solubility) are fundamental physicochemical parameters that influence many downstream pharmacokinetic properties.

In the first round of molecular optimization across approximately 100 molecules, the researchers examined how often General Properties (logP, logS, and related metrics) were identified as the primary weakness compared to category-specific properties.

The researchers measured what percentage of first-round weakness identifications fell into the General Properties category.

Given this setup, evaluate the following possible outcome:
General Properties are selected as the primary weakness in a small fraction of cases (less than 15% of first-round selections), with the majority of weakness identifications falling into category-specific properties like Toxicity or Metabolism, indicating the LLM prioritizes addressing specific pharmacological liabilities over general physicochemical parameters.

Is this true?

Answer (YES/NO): YES